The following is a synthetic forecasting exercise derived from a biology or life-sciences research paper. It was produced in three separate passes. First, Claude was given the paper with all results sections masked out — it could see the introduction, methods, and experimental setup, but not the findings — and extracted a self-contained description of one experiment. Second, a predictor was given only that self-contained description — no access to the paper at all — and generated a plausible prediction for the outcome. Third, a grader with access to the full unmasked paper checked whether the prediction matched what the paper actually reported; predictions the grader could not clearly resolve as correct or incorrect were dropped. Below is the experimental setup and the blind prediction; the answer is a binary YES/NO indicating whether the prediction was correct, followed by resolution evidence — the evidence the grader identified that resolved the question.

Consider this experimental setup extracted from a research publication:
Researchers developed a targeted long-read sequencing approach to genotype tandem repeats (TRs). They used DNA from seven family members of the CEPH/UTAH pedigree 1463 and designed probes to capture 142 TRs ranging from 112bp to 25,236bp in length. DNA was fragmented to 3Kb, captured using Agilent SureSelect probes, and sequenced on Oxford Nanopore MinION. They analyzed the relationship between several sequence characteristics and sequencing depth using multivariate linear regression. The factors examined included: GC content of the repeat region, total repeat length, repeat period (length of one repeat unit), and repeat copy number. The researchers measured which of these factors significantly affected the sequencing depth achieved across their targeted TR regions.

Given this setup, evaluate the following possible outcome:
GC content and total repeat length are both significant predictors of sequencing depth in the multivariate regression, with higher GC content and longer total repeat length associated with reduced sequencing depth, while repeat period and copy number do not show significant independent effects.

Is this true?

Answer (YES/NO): NO